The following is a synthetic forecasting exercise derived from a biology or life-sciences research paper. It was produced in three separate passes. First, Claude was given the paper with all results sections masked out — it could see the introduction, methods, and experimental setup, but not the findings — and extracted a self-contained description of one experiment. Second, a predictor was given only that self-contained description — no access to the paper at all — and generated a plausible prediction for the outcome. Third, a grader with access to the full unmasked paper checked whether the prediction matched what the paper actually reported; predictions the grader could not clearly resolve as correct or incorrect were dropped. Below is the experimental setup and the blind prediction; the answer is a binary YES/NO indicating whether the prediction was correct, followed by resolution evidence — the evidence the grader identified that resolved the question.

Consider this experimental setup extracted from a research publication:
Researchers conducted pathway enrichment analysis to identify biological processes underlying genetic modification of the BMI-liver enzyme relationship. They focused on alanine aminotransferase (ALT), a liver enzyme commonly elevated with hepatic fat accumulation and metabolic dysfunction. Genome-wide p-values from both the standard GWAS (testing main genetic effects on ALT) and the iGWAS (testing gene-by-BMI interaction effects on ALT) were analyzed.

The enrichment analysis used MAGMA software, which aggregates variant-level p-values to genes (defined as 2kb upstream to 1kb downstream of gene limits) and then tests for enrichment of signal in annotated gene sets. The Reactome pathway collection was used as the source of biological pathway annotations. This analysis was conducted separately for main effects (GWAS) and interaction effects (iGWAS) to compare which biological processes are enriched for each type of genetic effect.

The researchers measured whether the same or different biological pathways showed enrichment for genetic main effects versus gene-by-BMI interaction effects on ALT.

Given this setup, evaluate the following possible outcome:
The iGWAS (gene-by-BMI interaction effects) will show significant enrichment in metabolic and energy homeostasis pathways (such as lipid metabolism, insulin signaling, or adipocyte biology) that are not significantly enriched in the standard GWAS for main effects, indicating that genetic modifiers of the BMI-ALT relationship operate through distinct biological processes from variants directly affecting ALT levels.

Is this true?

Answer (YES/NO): YES